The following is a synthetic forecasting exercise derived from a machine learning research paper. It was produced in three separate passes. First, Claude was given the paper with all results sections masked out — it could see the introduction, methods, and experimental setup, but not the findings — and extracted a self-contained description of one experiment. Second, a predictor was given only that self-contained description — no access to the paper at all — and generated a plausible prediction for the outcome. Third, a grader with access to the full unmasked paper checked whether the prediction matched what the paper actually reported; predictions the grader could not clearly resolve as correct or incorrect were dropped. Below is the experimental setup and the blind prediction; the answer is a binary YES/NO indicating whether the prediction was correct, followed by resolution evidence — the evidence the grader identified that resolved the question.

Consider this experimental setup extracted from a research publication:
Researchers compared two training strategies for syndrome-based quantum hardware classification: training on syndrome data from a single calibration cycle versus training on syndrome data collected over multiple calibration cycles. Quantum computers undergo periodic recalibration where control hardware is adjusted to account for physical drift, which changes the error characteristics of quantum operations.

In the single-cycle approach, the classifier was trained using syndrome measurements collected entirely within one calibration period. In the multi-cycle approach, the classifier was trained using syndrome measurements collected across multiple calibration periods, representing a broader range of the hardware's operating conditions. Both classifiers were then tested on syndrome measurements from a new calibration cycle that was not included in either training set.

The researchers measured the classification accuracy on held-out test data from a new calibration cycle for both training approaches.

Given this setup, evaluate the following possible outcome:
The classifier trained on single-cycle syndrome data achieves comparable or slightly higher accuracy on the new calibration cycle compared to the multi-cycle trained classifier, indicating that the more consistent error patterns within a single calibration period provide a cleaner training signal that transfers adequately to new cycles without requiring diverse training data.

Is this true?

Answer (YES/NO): NO